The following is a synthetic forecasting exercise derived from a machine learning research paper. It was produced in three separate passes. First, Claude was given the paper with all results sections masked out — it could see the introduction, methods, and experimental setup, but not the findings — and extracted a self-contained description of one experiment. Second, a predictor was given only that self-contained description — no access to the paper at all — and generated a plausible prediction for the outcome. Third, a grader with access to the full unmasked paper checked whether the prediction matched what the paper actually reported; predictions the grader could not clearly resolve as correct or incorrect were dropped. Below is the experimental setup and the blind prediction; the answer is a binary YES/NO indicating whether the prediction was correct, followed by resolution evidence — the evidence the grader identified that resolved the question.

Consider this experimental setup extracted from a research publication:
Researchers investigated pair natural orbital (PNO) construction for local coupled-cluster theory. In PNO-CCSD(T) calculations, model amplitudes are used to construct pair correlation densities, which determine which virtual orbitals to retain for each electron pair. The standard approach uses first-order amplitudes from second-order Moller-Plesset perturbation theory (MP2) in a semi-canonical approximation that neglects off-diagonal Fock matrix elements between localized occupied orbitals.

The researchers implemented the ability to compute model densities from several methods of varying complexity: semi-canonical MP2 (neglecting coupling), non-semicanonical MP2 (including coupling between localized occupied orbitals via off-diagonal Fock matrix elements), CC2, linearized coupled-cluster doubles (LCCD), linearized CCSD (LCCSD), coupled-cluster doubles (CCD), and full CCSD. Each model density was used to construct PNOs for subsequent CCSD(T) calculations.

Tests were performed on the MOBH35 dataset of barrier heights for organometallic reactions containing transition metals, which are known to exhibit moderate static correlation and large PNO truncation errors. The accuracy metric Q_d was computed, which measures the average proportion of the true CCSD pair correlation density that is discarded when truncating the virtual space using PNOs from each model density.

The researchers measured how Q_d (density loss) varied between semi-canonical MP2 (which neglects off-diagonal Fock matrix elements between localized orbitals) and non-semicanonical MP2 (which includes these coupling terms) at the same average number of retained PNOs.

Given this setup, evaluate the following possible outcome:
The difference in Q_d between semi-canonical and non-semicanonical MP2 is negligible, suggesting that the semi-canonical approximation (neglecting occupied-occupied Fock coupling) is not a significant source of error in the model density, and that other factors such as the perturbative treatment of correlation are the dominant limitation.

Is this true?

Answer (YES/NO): NO